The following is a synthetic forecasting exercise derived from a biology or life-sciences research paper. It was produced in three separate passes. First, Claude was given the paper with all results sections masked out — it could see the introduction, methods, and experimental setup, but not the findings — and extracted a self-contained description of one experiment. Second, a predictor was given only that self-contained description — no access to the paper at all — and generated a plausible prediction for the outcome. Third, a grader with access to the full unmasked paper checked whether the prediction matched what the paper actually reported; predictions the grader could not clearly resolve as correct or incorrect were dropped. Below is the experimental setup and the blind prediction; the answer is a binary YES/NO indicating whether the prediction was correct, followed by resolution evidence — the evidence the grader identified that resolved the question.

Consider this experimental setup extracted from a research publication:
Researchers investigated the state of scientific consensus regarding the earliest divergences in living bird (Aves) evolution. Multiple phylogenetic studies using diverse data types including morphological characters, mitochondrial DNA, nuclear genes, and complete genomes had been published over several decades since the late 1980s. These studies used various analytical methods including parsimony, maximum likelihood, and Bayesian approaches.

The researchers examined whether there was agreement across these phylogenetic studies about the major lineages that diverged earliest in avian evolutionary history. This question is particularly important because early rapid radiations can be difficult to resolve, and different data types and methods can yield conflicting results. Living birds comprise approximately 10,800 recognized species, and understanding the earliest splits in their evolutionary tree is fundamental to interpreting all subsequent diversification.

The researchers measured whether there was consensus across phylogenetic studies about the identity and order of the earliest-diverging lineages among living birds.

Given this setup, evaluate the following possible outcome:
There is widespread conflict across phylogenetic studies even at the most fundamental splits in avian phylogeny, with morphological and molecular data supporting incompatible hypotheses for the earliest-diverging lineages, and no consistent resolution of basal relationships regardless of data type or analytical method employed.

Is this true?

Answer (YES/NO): NO